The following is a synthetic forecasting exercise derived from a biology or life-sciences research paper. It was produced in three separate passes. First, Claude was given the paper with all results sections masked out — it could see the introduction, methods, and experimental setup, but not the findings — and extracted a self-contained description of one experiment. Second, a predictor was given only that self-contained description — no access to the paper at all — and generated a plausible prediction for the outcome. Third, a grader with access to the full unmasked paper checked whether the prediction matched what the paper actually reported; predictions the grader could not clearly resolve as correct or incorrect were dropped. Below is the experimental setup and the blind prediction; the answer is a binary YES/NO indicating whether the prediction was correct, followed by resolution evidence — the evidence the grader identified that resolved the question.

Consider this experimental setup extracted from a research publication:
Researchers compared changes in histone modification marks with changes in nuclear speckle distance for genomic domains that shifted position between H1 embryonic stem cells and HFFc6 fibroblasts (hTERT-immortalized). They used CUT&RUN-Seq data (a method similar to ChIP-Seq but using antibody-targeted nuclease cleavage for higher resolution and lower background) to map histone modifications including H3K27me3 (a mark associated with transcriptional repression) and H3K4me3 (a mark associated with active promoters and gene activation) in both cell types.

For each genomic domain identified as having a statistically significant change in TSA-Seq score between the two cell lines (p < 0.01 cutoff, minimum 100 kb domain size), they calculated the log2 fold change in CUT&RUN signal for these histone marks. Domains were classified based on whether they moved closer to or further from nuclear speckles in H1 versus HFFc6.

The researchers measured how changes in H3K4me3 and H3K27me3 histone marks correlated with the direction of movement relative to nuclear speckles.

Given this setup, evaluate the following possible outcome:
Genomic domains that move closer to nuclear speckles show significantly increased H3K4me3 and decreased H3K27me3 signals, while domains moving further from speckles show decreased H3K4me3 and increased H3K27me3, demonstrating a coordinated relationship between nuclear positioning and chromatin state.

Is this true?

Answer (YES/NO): NO